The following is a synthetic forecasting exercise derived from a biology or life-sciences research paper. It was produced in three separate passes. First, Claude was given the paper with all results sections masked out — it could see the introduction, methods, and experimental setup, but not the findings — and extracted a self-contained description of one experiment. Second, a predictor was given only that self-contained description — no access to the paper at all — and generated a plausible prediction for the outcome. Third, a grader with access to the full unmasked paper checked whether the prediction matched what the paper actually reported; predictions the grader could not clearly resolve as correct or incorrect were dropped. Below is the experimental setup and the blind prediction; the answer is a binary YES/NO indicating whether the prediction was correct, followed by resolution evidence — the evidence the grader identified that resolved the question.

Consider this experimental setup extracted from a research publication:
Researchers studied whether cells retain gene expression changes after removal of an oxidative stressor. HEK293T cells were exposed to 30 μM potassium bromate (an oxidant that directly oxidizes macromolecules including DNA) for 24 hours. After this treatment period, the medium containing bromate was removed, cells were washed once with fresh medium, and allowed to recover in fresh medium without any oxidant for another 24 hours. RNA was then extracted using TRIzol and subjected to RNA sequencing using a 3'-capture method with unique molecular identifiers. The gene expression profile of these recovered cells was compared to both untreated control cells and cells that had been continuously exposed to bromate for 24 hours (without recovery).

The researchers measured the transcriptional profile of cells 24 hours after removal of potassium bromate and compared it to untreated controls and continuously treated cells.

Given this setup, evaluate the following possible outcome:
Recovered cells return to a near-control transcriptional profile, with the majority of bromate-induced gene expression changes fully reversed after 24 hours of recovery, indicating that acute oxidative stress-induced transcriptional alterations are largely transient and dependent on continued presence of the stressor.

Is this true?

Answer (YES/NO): YES